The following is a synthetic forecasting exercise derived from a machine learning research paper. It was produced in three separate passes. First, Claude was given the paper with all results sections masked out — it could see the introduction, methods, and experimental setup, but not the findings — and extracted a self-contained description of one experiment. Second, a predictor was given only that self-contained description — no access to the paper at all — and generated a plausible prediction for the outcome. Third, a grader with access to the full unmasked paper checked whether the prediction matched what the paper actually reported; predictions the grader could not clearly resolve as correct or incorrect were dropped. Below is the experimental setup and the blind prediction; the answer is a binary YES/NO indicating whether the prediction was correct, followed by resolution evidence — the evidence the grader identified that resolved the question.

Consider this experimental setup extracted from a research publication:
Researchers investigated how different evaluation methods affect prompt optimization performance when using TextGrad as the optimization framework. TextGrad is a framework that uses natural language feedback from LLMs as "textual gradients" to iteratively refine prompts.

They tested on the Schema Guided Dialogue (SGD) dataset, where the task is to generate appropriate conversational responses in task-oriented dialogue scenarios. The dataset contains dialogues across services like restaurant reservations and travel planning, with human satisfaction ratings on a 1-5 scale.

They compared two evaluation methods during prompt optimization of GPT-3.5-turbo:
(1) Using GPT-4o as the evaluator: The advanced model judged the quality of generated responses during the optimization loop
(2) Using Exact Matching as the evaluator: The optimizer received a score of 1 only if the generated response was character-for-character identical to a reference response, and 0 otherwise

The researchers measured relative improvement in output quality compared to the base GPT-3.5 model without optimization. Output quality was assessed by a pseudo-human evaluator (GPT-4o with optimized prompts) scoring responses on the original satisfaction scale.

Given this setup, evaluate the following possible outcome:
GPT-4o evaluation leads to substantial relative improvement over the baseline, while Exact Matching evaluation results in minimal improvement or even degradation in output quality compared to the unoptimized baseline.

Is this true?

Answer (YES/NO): YES